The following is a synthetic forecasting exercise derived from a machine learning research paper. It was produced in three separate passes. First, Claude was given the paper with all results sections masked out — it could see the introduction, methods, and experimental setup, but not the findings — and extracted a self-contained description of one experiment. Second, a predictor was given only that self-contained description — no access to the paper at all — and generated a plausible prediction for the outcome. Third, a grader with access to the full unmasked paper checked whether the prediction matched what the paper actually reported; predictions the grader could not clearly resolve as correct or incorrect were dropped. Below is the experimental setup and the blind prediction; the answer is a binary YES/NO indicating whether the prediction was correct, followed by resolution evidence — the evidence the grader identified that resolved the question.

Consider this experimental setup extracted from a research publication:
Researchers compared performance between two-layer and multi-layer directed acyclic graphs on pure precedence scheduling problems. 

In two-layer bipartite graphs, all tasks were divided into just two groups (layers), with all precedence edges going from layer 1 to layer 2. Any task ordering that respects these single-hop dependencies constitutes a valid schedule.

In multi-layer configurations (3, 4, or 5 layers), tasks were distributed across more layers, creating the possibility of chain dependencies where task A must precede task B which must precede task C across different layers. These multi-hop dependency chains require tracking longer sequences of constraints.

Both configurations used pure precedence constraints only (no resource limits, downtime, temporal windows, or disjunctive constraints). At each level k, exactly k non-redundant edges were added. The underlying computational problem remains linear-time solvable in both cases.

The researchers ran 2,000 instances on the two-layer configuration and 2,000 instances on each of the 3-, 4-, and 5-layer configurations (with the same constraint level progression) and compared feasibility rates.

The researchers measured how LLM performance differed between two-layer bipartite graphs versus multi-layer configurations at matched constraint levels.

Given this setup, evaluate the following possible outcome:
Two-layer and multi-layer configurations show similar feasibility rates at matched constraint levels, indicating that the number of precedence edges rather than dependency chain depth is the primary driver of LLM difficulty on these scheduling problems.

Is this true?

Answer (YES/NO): YES